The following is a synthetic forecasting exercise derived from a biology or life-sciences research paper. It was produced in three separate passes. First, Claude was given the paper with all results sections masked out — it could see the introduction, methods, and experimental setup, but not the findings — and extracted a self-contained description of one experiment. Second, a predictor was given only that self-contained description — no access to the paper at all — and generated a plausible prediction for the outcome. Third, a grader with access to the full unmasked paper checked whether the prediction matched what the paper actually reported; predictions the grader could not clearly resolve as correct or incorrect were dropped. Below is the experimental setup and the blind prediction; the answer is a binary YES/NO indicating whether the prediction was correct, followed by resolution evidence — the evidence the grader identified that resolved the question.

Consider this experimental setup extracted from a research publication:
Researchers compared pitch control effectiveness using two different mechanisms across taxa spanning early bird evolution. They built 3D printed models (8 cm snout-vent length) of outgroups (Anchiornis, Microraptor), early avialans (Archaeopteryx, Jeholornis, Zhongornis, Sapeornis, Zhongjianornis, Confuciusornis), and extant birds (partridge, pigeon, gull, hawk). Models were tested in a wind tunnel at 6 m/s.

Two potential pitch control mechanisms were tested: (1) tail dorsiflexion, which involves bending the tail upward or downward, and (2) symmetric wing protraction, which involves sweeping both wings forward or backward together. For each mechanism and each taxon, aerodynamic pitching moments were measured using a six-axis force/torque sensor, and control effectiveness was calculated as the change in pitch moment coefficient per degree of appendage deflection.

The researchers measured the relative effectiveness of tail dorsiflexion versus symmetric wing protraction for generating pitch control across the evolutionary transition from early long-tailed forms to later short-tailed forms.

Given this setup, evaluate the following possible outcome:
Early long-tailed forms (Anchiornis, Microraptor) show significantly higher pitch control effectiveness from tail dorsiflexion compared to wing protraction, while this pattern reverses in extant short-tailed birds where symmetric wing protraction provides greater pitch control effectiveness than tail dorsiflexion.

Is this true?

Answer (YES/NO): YES